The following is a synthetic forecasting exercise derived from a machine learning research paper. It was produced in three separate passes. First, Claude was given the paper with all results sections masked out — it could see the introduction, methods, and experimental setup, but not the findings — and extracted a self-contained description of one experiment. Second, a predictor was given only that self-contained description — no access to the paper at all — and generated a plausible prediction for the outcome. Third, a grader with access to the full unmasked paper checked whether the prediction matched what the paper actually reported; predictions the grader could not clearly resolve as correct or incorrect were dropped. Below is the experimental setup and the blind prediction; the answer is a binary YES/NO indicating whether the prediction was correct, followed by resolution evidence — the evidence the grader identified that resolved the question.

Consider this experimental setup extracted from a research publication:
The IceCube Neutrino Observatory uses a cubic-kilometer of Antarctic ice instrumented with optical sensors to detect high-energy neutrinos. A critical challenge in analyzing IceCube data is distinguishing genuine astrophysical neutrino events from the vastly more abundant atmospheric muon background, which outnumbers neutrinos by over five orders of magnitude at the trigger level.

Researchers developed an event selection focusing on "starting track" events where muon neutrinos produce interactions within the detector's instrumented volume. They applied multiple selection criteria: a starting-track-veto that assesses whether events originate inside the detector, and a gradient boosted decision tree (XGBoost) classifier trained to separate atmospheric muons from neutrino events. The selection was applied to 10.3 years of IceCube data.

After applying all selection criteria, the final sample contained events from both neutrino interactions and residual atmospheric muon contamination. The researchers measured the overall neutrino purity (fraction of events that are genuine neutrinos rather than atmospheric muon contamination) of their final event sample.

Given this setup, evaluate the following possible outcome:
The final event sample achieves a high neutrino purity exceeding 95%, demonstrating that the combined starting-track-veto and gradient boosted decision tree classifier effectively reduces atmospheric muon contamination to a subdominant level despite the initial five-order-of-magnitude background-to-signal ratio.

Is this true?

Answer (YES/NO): YES